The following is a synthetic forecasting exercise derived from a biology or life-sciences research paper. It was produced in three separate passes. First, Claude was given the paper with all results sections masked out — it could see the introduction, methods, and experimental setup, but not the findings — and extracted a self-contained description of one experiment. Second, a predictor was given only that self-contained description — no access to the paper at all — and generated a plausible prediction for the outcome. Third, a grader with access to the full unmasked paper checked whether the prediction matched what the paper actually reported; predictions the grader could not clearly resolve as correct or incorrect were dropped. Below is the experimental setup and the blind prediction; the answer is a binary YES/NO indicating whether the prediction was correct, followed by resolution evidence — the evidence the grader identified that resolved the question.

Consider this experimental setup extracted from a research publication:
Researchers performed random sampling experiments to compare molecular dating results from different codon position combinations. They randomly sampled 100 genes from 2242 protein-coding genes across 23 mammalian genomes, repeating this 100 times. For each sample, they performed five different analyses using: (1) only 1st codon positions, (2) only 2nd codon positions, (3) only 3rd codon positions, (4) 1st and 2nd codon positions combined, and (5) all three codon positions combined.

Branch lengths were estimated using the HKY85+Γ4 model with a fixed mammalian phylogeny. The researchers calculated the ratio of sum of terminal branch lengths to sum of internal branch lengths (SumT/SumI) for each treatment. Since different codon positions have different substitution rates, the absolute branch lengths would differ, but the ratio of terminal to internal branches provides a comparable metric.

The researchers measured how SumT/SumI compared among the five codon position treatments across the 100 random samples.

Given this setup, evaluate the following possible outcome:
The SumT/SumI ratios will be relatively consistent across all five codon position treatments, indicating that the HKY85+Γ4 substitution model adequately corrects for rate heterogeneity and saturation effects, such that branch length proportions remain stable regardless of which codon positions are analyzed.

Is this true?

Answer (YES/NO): NO